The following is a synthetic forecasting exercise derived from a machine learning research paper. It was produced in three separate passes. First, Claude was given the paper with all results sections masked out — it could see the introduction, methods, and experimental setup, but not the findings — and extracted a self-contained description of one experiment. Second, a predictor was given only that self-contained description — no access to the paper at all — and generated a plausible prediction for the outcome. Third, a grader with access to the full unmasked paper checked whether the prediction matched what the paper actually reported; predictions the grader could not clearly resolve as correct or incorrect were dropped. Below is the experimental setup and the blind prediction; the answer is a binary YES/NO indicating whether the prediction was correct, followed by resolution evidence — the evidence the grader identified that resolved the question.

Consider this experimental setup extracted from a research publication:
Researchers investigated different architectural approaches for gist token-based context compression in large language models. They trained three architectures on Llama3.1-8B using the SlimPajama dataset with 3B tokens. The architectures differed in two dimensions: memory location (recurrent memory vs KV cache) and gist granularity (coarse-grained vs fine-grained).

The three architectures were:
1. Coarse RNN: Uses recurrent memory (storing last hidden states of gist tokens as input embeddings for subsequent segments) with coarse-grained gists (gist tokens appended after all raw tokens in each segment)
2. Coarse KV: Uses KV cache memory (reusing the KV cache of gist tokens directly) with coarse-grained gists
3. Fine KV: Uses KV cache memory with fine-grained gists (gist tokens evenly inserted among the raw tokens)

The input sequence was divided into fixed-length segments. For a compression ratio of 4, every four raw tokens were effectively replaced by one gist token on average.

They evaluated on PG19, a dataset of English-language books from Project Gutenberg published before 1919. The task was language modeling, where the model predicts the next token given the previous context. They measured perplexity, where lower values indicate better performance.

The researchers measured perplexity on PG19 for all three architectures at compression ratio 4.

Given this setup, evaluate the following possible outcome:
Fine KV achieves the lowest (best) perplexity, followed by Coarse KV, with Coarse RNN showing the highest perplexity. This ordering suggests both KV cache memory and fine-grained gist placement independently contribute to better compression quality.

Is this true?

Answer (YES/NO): YES